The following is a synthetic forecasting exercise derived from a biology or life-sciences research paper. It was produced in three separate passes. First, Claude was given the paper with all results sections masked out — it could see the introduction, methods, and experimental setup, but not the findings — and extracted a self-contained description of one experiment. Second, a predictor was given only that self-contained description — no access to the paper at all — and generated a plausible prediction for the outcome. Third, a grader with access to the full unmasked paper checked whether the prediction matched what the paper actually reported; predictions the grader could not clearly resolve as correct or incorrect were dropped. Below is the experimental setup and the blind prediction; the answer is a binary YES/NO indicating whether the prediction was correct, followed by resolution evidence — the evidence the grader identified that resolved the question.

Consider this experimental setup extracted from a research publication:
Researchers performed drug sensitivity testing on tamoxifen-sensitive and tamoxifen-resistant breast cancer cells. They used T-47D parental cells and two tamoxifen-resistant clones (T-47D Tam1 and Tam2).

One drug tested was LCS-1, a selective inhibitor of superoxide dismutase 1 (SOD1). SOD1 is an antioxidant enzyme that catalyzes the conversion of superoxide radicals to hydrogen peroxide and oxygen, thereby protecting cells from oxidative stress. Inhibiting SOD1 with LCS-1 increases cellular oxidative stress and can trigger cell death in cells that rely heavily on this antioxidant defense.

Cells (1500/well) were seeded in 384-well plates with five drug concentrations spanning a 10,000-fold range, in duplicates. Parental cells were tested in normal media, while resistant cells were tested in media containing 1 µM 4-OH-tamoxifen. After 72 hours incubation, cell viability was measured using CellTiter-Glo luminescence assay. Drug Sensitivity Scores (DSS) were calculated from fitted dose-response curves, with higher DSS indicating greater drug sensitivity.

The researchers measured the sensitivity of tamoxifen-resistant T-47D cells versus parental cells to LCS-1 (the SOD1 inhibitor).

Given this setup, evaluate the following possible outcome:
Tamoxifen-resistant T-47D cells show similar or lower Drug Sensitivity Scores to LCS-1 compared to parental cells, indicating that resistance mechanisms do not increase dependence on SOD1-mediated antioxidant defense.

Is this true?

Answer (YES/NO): NO